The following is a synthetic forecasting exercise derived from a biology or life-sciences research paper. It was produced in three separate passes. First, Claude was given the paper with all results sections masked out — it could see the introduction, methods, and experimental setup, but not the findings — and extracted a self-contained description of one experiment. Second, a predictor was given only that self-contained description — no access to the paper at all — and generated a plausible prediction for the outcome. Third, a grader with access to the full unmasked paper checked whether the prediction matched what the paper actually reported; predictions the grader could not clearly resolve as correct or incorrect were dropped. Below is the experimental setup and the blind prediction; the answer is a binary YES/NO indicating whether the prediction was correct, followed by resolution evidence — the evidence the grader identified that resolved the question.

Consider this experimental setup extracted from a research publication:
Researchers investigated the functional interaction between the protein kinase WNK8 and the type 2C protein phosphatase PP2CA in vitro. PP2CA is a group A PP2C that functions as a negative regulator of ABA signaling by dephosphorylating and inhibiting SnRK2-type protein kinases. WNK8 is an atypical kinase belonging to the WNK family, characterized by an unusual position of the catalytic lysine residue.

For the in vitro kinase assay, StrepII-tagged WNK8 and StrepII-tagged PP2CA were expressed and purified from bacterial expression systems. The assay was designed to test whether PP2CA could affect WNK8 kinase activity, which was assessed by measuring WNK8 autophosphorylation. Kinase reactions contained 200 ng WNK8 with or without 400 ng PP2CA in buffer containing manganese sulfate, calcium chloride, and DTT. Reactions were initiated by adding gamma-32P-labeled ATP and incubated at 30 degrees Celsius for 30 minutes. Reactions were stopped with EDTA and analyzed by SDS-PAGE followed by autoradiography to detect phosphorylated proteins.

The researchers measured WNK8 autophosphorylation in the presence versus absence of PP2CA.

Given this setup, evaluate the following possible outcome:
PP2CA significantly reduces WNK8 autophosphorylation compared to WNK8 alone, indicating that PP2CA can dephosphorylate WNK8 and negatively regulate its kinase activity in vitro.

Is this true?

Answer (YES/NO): YES